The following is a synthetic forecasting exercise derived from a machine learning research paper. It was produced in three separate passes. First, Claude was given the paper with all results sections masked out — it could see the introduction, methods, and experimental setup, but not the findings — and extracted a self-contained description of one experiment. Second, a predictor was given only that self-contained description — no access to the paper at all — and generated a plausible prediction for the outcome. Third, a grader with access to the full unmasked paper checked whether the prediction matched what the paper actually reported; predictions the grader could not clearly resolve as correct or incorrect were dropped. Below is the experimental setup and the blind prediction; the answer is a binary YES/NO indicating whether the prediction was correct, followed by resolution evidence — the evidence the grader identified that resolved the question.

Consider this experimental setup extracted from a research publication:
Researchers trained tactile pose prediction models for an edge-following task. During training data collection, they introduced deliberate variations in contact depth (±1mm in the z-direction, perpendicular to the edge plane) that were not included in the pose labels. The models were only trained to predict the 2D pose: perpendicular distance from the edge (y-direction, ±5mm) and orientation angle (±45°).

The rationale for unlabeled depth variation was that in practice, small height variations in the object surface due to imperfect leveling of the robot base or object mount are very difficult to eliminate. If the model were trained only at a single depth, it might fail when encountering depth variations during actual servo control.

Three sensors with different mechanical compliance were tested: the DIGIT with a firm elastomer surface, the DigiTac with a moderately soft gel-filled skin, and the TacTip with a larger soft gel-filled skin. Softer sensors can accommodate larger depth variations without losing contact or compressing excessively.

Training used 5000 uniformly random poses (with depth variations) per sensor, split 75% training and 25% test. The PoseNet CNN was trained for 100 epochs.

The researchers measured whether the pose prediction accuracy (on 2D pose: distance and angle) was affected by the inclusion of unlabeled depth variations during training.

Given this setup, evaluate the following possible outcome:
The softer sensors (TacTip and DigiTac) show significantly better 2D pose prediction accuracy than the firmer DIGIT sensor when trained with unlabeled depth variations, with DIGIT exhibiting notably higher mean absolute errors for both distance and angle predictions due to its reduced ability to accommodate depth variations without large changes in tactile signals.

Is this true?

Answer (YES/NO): NO